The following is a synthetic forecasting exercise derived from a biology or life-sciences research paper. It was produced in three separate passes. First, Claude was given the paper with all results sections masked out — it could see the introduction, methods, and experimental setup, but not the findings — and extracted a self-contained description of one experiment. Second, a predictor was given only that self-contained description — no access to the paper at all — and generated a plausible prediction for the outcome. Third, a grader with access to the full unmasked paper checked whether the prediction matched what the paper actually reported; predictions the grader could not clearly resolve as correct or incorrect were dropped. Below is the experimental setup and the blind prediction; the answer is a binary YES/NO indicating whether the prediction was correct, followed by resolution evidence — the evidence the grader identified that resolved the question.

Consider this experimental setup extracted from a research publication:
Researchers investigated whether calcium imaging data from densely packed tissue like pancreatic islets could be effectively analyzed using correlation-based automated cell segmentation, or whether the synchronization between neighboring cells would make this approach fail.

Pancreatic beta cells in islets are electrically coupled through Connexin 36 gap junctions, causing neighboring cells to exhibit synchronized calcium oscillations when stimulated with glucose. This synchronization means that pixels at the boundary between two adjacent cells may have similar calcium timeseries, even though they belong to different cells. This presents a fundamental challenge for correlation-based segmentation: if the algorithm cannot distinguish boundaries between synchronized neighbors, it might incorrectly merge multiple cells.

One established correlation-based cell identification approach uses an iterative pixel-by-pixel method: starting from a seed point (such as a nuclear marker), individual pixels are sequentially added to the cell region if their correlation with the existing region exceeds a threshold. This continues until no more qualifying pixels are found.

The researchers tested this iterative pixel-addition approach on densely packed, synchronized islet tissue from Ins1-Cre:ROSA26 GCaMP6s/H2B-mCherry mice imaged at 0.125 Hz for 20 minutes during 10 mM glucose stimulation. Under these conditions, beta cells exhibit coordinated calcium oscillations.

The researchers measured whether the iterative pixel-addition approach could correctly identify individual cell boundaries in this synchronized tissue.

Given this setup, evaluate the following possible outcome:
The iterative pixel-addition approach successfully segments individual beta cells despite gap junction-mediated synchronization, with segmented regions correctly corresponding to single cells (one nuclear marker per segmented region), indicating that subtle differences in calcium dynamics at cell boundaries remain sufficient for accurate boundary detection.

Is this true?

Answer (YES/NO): NO